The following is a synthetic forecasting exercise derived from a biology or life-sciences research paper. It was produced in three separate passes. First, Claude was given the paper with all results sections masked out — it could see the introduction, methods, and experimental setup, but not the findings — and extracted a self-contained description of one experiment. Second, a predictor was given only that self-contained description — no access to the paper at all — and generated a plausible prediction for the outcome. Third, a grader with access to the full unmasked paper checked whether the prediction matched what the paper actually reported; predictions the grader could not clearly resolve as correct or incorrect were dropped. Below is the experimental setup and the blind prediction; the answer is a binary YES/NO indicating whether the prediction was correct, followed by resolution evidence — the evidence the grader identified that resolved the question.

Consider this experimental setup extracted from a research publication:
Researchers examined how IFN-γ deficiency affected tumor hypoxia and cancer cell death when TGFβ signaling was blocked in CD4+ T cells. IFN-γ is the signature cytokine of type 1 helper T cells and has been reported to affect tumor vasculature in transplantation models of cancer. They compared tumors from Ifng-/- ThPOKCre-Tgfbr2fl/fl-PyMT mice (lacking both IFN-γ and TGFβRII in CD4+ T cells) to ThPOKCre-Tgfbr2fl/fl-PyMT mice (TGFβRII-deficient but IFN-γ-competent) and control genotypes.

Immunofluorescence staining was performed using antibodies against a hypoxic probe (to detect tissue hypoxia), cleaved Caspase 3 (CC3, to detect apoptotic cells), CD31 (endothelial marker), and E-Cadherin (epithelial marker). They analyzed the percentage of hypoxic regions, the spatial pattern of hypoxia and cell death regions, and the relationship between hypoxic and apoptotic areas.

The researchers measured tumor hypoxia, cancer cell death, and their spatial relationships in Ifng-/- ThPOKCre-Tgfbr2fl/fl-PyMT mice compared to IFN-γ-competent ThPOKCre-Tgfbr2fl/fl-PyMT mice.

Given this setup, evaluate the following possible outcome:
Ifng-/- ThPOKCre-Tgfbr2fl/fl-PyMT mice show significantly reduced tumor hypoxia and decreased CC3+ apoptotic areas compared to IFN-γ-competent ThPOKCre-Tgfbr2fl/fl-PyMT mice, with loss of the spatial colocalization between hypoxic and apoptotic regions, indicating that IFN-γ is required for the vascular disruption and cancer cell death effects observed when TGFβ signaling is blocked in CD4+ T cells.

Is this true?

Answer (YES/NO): NO